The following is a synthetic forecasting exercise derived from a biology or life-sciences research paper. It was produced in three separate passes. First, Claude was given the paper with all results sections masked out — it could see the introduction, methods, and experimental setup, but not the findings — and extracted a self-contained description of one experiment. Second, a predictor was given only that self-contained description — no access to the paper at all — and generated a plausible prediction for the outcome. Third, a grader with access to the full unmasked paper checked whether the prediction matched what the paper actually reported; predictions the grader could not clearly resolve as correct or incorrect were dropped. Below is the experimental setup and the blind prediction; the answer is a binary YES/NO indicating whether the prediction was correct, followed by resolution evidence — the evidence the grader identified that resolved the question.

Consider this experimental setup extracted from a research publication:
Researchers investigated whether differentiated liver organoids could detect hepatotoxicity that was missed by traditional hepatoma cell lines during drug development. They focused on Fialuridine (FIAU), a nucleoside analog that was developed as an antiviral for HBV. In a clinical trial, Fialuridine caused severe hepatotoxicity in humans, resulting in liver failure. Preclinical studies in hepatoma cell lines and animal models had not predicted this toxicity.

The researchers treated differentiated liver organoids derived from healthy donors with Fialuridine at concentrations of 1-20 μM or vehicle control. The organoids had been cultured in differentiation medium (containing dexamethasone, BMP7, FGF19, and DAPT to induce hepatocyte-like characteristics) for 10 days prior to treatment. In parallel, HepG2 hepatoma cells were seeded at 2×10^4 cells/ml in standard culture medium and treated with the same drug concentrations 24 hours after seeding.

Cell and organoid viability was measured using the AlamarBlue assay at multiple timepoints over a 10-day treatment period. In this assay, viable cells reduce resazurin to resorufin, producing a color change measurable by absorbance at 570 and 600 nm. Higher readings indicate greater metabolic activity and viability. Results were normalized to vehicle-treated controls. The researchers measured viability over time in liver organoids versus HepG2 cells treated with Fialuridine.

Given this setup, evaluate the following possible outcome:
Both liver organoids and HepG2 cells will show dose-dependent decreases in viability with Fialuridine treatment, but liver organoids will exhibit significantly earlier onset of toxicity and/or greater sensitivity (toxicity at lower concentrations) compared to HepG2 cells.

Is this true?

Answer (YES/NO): NO